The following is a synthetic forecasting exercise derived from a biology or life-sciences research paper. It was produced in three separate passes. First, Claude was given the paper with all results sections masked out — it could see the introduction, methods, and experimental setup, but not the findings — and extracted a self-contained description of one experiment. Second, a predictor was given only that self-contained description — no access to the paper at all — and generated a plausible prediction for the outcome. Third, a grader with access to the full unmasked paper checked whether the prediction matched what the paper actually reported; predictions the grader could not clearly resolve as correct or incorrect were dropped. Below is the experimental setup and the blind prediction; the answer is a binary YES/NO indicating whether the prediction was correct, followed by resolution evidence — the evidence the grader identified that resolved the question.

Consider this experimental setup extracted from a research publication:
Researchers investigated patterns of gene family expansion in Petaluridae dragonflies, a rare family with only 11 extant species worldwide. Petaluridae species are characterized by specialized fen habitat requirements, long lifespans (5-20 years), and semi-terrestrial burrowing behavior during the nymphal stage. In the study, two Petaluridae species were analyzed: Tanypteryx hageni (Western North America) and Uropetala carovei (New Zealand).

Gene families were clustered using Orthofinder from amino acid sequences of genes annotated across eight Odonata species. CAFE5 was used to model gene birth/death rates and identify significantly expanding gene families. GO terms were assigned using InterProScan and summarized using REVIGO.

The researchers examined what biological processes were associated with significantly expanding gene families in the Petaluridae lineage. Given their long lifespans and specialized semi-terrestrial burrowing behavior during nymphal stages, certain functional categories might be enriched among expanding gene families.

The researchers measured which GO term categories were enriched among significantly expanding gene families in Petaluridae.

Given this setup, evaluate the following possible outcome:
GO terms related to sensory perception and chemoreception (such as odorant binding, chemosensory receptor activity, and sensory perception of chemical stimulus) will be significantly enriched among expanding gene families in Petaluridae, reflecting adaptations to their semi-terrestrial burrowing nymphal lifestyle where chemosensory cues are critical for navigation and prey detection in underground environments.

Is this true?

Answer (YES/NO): NO